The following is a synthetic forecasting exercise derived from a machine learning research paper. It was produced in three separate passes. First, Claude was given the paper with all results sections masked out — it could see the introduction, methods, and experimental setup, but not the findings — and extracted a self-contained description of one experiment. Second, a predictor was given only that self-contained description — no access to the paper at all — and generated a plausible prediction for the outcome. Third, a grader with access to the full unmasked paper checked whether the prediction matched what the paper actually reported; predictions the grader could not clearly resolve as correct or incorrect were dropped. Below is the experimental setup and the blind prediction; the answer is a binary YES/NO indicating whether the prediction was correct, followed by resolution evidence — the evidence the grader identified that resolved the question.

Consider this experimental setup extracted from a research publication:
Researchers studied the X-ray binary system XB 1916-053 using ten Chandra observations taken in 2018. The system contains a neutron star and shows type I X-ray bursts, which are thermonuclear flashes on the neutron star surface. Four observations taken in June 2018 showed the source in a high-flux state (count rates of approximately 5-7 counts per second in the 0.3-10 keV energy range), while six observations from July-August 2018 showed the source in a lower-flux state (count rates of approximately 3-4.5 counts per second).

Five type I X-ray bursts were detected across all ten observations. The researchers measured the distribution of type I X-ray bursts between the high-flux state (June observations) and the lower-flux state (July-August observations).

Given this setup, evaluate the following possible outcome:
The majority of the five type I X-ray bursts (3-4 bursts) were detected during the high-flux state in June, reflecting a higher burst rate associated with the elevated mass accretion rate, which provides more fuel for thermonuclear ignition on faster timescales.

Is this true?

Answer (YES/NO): YES